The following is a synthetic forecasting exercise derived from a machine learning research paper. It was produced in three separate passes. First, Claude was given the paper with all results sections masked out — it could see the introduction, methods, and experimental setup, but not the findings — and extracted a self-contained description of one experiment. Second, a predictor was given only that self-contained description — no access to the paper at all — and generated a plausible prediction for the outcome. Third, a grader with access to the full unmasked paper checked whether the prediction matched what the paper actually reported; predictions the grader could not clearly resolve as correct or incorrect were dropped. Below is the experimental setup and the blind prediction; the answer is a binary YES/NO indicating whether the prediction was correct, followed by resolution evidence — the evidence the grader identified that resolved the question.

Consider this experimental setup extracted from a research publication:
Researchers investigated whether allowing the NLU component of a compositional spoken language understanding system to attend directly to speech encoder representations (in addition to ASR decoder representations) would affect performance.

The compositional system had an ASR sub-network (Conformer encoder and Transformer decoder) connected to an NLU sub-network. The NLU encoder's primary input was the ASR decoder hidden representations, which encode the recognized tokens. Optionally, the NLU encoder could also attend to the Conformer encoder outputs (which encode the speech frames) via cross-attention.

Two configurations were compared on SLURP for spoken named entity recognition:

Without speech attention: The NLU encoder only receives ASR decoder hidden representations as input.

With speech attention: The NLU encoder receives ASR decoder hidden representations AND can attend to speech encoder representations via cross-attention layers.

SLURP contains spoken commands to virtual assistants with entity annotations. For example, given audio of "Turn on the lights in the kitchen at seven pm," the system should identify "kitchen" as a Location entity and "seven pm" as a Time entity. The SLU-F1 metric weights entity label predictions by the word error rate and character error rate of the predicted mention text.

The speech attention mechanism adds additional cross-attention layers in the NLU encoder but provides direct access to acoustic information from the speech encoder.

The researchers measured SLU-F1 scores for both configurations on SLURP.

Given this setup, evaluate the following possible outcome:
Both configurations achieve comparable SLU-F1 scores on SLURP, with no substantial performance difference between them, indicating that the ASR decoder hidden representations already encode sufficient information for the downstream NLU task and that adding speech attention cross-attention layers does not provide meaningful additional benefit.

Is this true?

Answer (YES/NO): NO